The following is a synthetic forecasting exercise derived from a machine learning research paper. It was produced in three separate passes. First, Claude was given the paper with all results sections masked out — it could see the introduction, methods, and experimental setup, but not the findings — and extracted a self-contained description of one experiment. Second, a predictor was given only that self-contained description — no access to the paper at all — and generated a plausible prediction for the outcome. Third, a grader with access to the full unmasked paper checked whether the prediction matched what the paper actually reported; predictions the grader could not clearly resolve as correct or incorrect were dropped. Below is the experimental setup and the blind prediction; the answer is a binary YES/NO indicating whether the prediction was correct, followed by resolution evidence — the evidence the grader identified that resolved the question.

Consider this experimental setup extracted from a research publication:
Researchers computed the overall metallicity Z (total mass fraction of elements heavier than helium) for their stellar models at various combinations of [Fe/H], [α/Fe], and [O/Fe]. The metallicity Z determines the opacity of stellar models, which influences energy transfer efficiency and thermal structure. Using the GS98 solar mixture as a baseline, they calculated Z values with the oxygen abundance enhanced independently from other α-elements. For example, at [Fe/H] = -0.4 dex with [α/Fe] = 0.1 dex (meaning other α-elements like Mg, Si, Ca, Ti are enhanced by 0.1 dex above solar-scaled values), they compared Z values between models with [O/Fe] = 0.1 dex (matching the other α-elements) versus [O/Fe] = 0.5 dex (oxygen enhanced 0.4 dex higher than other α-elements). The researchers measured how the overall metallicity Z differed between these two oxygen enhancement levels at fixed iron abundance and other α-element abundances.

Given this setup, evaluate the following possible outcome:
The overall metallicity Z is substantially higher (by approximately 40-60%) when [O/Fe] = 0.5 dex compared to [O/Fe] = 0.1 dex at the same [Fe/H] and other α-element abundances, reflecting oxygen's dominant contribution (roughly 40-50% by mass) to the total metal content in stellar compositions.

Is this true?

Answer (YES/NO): NO